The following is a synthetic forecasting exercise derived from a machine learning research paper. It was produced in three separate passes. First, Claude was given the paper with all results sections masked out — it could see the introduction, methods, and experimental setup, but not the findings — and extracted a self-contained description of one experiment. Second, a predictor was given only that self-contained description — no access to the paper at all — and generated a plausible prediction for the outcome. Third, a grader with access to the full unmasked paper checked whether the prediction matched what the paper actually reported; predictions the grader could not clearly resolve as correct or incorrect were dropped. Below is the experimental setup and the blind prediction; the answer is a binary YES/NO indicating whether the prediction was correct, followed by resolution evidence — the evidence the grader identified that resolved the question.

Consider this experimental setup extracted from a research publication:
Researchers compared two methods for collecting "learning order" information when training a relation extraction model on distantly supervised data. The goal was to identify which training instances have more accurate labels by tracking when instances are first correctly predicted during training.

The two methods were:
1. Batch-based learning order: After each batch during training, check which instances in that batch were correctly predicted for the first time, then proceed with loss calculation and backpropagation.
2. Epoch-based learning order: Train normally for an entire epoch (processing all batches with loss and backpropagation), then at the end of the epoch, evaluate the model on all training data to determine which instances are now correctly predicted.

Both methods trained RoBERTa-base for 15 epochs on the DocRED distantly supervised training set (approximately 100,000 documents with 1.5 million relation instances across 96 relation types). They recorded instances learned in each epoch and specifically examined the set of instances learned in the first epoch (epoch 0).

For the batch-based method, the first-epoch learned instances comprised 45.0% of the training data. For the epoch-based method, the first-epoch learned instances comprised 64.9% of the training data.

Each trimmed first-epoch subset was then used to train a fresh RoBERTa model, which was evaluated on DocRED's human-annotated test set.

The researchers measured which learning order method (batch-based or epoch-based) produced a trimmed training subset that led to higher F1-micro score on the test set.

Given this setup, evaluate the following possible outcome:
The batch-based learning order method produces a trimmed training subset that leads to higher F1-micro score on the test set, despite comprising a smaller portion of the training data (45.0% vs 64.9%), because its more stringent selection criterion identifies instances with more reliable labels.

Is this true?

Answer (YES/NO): YES